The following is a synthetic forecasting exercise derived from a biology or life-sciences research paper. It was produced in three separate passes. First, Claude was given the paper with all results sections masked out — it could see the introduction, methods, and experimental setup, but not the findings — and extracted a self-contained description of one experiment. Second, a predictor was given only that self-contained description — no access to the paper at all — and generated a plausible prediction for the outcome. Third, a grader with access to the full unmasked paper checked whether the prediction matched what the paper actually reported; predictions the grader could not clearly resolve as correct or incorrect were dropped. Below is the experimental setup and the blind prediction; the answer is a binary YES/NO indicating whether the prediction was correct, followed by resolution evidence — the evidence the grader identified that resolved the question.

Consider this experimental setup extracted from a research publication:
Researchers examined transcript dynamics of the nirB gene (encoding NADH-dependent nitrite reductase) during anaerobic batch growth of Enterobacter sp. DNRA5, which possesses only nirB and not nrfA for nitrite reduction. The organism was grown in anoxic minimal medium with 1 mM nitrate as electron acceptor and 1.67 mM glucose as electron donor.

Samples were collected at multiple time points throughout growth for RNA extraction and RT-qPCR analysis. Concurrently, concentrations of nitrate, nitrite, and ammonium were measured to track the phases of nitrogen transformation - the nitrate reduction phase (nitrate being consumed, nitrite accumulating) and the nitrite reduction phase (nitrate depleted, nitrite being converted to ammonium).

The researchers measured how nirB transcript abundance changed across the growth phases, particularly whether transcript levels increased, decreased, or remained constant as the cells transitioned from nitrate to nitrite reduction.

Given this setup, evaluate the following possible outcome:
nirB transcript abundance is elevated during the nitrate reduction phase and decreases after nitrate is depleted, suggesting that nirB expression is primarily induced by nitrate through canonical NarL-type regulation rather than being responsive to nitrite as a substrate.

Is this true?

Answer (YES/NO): NO